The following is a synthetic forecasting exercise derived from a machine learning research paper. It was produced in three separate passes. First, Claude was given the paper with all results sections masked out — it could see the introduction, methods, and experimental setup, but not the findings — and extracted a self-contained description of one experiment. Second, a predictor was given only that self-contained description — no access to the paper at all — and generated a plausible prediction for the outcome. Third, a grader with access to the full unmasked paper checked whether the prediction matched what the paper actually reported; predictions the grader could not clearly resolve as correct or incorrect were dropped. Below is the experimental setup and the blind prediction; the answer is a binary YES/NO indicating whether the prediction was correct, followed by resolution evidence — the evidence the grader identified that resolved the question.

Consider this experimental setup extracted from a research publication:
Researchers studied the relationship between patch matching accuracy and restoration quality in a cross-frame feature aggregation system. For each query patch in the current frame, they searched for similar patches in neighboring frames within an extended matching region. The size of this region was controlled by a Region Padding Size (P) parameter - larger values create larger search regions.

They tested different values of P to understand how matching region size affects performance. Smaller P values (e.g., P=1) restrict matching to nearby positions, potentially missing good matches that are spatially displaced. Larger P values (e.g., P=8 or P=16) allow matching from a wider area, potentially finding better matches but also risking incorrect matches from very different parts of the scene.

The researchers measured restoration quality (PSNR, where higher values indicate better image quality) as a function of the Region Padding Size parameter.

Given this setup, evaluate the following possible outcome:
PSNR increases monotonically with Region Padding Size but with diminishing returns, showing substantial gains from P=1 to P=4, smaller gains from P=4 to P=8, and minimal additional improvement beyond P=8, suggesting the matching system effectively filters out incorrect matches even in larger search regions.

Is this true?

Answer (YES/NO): NO